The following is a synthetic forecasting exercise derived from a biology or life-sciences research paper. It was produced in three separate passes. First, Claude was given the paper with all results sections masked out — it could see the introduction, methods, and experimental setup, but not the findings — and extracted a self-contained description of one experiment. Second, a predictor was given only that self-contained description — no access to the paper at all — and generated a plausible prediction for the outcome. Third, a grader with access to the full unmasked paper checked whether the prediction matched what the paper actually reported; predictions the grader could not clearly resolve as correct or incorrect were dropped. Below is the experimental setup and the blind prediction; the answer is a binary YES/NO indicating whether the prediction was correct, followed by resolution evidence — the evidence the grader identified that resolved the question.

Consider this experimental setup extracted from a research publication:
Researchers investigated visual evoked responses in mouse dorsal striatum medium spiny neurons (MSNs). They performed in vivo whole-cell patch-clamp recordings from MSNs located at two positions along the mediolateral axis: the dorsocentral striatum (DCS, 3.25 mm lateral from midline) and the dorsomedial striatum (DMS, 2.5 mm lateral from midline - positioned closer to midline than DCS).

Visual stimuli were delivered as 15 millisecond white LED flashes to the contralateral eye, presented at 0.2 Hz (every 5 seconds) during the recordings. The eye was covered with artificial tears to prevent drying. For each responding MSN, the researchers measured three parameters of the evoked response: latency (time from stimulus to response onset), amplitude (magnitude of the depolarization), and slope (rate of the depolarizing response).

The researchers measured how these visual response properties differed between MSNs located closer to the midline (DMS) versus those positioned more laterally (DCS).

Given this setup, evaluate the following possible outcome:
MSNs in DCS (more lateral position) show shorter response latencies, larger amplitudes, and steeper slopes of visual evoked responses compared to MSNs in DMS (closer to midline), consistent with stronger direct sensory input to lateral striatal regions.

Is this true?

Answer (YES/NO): NO